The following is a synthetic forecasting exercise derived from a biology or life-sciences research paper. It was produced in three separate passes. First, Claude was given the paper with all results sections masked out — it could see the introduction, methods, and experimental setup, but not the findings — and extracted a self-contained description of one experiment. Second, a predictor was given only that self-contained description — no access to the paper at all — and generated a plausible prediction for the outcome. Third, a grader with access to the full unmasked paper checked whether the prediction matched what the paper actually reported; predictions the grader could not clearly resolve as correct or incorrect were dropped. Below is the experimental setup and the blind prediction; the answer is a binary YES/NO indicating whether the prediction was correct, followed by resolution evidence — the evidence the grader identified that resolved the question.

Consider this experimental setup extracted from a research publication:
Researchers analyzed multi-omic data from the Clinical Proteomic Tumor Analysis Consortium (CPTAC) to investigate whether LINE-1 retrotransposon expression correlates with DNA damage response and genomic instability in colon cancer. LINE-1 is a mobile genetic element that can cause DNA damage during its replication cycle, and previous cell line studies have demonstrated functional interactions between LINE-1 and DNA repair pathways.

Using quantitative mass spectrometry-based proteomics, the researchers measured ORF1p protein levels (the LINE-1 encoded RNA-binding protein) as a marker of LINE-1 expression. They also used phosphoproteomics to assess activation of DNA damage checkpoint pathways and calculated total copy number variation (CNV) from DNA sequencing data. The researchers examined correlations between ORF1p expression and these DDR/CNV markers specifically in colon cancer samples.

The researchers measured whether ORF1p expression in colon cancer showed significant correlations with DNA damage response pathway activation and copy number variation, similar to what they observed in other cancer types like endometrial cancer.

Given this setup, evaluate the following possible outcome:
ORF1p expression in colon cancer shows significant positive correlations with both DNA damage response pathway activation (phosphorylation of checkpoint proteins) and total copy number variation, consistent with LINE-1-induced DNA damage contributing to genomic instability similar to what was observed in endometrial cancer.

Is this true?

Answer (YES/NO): NO